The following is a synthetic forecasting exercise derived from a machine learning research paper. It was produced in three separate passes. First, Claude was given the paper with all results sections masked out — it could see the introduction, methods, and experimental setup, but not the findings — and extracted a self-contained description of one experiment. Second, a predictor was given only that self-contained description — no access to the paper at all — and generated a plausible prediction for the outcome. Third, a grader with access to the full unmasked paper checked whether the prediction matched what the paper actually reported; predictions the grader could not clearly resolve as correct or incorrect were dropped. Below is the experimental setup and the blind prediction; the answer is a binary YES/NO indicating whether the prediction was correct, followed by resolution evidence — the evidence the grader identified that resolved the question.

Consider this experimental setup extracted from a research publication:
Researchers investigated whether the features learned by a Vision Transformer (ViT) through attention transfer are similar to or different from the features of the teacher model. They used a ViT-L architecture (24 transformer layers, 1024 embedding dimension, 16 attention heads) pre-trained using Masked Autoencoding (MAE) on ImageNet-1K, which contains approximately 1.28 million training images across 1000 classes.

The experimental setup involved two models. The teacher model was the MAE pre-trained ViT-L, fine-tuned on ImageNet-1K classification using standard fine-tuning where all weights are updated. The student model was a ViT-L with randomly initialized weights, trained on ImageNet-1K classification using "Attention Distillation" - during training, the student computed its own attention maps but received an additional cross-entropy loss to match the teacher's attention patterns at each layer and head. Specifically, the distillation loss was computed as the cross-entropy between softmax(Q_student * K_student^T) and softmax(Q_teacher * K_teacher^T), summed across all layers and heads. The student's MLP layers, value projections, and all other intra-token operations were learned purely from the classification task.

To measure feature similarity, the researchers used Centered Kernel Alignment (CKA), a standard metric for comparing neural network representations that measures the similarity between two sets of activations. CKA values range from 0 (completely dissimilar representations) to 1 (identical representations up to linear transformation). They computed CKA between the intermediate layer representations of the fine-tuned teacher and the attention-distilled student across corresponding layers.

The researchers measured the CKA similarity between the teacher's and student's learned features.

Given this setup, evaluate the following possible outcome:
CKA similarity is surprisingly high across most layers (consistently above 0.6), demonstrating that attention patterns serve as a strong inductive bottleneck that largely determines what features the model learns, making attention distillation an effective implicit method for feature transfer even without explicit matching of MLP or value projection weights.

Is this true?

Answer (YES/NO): NO